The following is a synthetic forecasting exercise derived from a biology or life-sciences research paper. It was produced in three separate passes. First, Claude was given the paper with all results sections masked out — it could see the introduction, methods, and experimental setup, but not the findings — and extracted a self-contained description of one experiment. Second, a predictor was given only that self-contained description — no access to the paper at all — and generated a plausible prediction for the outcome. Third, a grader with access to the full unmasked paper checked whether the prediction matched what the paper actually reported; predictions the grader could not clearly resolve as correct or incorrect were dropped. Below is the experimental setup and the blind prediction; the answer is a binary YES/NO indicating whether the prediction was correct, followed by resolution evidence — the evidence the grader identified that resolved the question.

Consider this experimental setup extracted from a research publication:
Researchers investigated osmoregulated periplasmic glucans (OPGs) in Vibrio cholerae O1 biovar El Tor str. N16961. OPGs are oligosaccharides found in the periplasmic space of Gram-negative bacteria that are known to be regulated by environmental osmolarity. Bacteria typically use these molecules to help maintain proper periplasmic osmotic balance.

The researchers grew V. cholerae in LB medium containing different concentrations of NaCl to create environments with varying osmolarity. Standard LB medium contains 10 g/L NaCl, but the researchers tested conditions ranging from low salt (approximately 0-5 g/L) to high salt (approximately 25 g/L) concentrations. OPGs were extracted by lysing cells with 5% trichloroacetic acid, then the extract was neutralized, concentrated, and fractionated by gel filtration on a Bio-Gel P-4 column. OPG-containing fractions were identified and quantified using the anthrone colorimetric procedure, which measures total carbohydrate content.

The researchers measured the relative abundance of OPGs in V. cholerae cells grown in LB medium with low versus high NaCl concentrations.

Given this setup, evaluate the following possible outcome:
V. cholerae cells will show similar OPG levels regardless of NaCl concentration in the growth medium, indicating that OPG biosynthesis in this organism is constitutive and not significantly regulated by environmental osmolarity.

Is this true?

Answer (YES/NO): NO